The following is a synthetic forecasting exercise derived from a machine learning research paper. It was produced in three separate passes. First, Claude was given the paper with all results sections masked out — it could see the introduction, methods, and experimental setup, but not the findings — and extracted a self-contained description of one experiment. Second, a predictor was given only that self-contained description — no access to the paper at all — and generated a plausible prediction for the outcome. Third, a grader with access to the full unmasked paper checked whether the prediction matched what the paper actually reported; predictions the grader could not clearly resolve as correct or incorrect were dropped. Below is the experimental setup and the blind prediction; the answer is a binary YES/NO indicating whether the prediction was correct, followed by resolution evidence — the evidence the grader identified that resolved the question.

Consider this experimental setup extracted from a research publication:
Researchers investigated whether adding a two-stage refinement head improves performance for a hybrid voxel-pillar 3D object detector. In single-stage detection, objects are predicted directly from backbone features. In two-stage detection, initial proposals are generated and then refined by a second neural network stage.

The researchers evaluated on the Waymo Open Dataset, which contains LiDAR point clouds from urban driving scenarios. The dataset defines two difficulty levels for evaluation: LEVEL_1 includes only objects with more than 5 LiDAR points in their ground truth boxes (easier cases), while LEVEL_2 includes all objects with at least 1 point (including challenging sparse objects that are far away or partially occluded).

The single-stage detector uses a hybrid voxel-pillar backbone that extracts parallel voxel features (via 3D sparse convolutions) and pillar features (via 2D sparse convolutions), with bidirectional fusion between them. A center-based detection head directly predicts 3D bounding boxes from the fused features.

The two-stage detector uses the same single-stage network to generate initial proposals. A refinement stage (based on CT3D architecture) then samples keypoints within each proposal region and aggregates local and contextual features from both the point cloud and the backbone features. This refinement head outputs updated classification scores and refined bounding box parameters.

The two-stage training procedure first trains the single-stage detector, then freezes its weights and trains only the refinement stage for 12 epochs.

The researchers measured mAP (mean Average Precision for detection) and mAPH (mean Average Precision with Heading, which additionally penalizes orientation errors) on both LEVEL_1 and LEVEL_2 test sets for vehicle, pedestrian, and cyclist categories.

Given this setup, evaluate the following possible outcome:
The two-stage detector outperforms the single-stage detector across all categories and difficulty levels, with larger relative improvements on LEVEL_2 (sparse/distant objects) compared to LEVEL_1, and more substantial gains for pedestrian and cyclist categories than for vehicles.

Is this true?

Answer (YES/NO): NO